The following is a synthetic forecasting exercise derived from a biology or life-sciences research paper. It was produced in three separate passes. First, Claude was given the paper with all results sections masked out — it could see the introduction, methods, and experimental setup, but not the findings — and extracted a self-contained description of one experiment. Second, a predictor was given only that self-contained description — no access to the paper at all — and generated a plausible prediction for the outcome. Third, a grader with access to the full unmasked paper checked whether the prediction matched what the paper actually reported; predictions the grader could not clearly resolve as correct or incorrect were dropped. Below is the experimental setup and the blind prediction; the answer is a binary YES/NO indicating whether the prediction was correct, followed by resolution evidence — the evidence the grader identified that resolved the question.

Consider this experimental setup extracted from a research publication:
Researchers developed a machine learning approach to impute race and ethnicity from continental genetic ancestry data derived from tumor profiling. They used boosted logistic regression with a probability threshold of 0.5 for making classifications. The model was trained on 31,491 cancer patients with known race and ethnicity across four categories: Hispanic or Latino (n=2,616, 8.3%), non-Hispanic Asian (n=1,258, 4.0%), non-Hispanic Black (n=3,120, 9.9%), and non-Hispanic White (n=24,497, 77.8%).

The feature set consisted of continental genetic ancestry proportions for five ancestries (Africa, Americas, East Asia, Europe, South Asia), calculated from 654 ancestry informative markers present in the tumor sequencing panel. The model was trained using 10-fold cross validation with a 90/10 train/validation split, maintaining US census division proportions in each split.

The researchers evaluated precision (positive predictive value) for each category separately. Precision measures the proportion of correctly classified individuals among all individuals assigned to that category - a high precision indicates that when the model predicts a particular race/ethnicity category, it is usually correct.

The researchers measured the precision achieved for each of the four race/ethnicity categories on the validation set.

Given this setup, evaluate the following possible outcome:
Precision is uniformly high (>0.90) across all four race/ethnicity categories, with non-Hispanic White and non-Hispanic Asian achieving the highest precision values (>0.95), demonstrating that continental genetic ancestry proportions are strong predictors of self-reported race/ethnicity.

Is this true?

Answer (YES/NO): NO